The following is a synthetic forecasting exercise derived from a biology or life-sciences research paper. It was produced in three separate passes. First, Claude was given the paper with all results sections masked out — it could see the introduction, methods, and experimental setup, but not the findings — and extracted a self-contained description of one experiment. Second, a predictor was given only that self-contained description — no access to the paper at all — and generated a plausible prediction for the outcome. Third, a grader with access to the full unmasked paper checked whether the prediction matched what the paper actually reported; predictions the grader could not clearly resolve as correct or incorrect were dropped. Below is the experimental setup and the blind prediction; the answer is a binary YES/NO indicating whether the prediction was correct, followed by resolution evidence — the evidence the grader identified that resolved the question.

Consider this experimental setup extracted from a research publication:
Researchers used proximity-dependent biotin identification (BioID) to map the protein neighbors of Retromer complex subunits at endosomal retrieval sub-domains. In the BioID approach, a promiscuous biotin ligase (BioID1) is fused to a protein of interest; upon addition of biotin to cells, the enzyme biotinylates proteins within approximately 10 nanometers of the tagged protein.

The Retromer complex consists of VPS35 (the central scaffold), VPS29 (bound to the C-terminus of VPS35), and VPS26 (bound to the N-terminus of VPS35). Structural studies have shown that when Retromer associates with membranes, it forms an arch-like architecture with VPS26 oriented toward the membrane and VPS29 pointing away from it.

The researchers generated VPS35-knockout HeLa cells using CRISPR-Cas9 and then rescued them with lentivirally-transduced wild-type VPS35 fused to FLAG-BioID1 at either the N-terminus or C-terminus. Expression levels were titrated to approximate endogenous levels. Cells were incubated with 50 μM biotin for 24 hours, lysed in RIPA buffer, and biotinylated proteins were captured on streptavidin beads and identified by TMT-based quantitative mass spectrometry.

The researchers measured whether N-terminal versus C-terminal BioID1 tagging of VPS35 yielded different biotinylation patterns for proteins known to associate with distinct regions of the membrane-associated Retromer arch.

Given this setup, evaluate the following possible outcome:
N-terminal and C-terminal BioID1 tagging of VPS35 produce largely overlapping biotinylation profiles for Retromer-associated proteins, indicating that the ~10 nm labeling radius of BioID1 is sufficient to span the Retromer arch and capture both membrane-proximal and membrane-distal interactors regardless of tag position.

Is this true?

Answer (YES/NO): NO